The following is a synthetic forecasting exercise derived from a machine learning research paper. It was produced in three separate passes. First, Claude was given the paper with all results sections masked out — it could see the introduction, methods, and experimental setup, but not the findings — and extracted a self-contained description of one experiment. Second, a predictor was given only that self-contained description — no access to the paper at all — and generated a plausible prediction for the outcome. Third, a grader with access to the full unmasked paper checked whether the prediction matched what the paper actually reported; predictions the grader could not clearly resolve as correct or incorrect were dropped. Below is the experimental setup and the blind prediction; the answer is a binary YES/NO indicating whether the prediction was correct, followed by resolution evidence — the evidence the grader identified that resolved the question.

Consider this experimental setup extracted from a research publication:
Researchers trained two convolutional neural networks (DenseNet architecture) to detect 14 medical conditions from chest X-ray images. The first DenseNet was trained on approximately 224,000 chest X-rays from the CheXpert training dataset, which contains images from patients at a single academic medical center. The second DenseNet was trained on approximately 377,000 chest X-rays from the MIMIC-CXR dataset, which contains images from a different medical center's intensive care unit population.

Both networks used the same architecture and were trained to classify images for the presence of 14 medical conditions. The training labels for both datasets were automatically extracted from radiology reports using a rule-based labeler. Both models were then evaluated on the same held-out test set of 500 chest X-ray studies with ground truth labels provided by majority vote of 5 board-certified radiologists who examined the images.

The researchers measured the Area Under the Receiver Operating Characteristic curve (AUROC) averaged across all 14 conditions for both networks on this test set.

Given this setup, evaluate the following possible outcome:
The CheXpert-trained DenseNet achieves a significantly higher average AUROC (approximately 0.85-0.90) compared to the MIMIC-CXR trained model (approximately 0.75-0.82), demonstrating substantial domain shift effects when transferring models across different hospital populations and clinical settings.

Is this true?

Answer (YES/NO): NO